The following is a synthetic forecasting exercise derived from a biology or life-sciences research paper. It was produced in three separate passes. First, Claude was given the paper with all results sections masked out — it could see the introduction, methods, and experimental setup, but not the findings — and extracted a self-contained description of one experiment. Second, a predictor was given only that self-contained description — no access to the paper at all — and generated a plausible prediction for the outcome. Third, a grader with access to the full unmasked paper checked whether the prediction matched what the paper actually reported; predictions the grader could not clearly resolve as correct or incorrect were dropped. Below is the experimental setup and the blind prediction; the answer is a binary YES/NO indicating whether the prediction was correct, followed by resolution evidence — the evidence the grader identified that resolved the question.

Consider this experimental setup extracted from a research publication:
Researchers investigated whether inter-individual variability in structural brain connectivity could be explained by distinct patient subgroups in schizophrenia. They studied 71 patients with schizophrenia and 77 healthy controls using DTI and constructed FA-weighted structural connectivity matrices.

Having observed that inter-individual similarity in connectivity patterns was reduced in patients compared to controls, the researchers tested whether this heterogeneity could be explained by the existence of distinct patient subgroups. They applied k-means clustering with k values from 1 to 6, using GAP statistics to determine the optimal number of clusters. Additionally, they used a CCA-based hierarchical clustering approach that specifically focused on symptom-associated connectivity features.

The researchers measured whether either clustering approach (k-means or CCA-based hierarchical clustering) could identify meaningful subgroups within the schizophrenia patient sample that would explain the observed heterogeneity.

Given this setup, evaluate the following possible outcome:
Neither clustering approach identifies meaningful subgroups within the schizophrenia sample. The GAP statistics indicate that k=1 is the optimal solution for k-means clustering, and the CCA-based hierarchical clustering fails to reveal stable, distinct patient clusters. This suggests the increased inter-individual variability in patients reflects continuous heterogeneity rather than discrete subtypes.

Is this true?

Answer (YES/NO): YES